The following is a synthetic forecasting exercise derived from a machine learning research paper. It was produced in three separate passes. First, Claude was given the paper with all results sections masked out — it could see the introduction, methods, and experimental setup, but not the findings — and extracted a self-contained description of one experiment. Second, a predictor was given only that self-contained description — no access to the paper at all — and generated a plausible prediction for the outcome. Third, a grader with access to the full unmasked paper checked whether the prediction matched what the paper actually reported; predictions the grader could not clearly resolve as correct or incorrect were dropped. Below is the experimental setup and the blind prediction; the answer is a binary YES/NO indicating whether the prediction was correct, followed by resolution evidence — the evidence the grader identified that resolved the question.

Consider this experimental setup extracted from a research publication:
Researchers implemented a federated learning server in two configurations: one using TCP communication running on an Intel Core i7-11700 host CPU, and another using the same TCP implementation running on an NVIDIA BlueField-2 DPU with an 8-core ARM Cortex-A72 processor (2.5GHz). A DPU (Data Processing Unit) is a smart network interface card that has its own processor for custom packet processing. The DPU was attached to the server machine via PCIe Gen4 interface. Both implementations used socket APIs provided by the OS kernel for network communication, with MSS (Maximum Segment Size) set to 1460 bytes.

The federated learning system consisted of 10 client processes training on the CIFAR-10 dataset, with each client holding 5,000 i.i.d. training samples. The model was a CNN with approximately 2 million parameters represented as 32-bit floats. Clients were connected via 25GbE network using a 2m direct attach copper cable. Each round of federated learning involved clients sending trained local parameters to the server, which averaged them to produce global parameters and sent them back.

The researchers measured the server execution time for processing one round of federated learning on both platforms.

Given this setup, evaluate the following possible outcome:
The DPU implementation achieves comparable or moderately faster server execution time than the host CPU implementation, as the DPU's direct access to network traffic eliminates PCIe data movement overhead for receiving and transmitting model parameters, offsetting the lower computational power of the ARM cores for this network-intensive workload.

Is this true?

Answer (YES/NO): NO